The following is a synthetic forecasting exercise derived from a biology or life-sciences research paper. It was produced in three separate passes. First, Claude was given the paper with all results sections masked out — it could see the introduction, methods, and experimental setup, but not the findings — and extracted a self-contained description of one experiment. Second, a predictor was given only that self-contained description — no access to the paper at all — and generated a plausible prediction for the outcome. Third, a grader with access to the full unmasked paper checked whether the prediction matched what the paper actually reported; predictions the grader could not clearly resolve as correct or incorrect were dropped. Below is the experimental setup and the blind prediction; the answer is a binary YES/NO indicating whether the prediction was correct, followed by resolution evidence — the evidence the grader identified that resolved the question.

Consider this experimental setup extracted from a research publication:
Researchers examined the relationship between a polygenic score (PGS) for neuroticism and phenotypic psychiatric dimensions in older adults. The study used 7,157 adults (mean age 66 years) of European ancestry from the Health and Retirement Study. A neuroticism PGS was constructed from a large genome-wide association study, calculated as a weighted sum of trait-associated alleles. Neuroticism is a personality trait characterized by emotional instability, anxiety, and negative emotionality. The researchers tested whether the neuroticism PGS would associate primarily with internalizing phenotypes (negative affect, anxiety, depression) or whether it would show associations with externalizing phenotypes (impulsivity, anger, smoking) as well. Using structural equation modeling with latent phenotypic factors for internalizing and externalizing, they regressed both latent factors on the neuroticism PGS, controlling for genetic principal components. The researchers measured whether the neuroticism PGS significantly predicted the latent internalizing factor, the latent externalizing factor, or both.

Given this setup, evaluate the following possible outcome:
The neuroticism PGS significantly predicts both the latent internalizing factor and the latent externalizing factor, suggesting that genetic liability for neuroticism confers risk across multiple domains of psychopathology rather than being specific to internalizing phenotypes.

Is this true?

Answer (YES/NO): YES